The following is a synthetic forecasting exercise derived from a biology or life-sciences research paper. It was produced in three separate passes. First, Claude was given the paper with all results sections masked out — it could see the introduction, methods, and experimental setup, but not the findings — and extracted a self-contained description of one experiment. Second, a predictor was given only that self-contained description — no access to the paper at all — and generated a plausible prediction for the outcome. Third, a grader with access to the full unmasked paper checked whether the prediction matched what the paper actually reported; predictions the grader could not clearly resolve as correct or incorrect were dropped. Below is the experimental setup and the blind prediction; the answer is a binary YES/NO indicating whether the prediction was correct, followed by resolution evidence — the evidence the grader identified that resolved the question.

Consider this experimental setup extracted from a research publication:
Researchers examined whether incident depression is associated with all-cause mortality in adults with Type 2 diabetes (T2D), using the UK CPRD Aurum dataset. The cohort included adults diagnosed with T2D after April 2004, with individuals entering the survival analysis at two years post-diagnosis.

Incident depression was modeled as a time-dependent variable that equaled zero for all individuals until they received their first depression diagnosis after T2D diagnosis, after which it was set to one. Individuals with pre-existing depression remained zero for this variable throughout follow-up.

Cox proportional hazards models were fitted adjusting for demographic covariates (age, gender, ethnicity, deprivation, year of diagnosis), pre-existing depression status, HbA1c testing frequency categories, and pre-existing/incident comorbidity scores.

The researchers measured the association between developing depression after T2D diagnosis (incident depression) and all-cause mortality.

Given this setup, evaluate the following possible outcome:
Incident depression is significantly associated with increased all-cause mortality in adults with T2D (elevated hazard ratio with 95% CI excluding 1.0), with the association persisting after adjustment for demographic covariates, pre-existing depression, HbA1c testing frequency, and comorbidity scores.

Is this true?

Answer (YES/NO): YES